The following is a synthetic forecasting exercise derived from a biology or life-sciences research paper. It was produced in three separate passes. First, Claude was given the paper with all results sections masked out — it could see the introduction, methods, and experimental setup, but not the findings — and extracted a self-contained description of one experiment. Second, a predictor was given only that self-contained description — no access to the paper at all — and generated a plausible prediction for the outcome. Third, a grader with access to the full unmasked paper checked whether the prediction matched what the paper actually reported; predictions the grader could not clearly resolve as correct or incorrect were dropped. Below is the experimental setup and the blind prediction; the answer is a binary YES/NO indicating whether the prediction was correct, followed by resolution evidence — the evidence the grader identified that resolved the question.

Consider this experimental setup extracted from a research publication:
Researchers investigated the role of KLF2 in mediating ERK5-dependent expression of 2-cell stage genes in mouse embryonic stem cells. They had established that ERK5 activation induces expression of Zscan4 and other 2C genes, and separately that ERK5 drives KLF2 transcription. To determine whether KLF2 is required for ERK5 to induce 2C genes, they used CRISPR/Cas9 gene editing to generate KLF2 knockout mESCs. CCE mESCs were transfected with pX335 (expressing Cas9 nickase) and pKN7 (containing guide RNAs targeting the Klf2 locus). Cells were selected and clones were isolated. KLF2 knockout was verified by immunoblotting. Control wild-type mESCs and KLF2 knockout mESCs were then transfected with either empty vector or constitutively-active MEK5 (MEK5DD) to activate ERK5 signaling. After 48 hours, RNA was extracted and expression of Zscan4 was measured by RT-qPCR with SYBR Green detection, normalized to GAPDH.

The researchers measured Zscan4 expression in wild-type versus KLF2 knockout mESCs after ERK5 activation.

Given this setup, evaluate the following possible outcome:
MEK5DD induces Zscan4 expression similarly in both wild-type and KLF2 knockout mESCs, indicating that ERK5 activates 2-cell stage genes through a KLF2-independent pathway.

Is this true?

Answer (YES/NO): NO